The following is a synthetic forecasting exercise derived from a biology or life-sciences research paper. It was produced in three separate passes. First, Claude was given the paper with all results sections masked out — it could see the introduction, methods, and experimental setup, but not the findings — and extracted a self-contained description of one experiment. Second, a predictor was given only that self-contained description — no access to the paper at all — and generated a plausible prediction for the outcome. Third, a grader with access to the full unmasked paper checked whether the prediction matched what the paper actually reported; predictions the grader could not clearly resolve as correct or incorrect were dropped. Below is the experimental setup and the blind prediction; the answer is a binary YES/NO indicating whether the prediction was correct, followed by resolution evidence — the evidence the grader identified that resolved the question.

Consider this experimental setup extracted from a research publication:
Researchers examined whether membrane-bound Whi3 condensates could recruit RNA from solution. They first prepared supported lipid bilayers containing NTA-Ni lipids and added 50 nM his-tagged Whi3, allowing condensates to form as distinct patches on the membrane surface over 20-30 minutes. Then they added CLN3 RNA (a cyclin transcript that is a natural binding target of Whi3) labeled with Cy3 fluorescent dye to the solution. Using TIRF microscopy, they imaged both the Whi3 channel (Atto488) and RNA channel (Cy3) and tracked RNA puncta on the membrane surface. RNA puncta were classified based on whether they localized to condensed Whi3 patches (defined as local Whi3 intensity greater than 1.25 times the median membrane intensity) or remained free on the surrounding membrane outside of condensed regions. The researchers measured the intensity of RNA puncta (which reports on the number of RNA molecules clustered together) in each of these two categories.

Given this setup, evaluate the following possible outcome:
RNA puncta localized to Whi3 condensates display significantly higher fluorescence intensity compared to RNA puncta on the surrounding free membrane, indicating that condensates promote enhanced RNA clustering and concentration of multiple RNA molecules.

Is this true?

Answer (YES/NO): YES